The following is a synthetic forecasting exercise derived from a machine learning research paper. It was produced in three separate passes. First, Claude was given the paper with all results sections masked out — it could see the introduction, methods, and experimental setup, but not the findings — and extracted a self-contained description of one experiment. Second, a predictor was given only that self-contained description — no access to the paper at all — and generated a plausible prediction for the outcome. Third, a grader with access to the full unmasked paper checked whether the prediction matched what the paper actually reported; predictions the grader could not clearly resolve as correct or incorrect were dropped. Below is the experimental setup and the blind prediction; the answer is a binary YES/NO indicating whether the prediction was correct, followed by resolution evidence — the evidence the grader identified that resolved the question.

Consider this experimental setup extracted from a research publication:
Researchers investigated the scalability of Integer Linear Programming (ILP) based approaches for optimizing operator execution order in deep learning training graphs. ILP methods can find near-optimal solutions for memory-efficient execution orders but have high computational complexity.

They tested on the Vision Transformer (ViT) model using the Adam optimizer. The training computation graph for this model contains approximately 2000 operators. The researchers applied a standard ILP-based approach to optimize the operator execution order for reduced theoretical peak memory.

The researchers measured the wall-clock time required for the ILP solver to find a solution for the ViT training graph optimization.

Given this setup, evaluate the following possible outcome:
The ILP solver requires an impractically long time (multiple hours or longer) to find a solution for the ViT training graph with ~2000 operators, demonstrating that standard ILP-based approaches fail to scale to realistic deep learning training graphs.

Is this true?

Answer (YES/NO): NO